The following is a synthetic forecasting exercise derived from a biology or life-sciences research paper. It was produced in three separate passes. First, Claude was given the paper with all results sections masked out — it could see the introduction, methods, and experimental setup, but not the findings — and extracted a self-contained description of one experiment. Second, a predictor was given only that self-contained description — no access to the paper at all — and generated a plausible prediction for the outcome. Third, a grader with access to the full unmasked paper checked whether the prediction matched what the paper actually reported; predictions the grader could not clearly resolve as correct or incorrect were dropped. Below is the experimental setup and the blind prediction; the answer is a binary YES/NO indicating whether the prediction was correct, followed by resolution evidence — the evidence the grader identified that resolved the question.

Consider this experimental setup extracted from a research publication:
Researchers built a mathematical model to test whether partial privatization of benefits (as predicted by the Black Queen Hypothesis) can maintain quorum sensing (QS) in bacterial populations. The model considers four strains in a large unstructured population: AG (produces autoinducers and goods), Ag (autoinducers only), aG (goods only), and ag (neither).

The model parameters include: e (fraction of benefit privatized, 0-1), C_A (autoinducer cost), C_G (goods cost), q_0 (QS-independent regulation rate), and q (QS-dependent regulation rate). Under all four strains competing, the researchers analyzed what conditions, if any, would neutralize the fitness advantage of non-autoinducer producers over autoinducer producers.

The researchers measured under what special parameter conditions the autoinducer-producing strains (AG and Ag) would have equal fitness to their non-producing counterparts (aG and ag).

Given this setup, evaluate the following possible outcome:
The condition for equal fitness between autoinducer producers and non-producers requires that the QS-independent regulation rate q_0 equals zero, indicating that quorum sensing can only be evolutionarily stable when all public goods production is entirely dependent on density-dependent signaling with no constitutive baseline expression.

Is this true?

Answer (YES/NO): NO